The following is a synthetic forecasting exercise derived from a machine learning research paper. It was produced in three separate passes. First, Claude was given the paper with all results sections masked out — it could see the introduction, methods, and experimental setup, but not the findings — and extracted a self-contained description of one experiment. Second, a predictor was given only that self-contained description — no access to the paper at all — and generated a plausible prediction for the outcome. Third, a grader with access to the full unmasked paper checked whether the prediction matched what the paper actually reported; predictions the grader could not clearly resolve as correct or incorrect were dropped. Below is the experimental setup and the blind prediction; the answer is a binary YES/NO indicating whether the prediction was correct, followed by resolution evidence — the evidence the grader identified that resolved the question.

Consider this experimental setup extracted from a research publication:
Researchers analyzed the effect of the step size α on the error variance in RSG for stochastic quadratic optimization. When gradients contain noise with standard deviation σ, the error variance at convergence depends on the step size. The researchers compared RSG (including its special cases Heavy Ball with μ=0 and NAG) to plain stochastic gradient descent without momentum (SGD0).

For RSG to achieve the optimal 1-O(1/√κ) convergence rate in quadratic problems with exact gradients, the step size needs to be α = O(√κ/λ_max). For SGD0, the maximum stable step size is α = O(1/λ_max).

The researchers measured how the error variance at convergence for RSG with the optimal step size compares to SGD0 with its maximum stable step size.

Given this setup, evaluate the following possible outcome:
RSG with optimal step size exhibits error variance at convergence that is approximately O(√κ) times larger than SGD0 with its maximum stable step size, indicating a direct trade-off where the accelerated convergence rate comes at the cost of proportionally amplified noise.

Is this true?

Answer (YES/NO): NO